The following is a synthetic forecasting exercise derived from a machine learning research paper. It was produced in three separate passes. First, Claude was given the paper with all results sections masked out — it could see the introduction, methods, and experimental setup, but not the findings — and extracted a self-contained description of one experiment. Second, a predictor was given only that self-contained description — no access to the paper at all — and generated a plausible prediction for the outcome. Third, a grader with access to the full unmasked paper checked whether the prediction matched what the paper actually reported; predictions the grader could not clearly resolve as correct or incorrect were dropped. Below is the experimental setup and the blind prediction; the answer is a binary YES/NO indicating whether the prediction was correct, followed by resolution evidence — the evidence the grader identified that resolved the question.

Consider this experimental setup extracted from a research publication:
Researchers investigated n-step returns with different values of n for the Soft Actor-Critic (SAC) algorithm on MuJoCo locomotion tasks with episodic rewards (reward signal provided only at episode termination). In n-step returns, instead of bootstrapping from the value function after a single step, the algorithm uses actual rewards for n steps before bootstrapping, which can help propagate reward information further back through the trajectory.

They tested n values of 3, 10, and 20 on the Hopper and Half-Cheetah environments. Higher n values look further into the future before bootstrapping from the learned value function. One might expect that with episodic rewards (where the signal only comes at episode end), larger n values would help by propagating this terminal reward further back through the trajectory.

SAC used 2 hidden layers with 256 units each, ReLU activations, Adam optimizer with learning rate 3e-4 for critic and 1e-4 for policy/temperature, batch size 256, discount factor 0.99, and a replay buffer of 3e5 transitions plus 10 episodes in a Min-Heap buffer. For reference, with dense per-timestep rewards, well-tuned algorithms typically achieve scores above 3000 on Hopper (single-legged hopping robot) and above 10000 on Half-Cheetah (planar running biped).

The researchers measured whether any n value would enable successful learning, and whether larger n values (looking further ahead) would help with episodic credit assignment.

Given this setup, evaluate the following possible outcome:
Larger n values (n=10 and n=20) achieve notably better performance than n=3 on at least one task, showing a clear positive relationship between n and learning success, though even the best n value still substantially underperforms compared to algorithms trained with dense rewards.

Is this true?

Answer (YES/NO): NO